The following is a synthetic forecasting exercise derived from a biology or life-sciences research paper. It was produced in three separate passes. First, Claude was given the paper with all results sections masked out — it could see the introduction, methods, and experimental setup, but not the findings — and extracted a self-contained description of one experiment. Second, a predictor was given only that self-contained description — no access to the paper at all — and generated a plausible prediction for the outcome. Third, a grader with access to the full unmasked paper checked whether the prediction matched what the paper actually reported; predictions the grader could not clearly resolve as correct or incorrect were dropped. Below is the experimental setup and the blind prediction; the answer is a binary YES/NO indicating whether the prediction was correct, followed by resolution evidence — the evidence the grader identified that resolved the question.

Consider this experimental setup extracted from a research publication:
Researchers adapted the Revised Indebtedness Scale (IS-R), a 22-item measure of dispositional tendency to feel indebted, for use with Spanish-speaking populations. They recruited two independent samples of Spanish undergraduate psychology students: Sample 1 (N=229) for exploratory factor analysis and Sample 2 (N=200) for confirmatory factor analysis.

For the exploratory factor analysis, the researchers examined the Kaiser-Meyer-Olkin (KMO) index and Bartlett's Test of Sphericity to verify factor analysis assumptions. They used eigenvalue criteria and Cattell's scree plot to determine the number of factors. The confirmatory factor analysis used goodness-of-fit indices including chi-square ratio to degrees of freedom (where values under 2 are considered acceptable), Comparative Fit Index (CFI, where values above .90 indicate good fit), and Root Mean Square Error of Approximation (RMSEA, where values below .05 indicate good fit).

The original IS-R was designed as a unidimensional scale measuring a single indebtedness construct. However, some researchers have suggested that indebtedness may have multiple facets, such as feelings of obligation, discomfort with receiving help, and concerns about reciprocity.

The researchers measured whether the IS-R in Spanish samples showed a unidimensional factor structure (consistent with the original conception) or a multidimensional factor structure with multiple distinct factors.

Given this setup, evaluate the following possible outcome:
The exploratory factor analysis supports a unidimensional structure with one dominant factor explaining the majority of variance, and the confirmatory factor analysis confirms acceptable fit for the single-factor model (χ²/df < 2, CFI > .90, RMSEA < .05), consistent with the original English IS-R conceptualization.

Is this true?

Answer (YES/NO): NO